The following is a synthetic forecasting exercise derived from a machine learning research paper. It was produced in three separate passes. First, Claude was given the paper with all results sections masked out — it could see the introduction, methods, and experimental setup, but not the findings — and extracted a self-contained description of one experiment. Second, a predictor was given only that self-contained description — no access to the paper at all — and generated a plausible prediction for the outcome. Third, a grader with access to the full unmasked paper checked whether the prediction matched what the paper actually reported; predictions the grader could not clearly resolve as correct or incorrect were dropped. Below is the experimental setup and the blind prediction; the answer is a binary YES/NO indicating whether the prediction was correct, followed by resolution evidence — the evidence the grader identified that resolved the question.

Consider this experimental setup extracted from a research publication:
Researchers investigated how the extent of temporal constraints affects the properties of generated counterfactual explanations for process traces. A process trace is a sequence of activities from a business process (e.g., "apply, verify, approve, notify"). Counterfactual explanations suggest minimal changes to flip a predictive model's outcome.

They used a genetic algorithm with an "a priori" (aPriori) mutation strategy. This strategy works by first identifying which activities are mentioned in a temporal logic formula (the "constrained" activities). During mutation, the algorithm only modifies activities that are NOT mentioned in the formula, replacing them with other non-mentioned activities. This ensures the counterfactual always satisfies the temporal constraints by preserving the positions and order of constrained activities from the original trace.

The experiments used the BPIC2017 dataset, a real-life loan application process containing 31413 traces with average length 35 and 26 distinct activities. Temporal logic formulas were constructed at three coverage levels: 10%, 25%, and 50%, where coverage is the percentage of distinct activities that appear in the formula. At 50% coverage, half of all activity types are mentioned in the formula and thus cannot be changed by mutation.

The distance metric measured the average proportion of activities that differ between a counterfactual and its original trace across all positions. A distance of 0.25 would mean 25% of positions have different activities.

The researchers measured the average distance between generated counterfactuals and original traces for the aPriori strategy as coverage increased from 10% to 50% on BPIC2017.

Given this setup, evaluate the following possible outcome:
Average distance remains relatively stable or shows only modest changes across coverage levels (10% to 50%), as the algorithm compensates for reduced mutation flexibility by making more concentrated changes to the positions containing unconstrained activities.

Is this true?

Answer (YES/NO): NO